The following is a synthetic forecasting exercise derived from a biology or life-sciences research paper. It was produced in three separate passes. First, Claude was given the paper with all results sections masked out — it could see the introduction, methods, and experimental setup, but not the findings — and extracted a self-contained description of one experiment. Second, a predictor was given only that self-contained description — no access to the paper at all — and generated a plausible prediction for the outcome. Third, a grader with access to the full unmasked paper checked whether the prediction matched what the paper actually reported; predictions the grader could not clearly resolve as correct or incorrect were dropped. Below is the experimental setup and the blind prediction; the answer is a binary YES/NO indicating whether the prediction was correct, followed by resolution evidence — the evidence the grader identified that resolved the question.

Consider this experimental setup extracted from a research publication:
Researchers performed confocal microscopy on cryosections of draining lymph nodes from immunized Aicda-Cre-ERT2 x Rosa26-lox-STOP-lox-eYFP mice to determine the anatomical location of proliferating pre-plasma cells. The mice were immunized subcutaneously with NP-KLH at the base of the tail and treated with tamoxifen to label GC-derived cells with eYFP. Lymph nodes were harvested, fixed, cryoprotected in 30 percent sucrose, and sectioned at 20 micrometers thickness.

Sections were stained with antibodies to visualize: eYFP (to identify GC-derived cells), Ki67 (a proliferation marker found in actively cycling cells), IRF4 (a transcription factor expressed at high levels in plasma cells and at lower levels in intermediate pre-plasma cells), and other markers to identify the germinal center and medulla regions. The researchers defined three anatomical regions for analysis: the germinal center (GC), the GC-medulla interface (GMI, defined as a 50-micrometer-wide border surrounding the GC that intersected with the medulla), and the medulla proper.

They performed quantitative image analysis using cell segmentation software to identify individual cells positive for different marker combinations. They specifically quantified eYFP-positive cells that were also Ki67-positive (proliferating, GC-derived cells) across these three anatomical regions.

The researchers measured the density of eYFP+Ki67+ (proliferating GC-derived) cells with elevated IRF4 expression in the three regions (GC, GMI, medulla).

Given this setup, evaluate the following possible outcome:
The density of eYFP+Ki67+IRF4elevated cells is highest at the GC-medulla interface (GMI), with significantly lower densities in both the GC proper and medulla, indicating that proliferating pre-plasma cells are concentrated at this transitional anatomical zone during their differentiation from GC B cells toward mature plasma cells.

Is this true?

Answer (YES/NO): NO